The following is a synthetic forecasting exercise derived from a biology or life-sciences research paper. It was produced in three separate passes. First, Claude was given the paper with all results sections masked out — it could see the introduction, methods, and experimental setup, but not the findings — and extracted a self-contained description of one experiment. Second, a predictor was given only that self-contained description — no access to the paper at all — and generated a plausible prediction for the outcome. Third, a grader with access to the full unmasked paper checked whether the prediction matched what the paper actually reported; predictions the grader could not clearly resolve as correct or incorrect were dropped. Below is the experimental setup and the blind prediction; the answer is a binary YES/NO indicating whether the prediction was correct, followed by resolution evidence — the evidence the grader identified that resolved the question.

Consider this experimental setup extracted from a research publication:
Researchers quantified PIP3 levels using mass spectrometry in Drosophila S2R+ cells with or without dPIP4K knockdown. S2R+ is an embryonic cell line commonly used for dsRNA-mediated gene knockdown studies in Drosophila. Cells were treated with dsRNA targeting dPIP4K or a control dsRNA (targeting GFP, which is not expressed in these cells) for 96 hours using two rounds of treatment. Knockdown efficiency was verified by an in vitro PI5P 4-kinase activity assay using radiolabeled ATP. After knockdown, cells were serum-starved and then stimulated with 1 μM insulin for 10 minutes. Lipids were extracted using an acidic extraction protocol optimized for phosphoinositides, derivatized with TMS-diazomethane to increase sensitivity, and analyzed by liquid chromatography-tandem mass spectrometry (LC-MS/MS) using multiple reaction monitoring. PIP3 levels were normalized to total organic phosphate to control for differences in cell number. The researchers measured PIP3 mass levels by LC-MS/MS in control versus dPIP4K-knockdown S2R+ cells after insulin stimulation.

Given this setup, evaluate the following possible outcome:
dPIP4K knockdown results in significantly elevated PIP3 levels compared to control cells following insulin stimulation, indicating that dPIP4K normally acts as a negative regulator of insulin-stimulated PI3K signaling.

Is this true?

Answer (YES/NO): YES